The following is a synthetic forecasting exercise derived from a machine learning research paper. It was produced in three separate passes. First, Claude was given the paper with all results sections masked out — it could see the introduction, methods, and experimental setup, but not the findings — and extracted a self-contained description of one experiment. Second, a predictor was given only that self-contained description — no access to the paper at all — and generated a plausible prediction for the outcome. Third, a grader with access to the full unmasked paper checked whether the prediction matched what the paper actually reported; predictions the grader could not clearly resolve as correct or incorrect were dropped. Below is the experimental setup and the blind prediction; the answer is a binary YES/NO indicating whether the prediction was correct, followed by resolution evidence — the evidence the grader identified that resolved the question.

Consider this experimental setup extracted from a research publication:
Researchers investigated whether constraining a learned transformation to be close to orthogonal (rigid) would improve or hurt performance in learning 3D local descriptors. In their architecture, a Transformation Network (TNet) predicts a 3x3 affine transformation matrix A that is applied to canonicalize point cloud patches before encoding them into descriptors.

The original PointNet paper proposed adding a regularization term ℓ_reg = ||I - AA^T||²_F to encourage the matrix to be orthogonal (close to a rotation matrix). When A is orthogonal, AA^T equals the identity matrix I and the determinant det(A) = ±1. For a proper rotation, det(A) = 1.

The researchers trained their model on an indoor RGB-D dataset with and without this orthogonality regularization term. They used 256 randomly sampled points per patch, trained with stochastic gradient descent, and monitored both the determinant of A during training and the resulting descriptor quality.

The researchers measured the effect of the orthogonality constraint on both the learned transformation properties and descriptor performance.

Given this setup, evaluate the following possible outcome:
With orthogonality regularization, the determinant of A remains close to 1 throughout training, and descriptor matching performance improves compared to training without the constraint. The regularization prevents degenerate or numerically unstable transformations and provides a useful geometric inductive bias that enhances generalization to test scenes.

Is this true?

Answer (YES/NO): NO